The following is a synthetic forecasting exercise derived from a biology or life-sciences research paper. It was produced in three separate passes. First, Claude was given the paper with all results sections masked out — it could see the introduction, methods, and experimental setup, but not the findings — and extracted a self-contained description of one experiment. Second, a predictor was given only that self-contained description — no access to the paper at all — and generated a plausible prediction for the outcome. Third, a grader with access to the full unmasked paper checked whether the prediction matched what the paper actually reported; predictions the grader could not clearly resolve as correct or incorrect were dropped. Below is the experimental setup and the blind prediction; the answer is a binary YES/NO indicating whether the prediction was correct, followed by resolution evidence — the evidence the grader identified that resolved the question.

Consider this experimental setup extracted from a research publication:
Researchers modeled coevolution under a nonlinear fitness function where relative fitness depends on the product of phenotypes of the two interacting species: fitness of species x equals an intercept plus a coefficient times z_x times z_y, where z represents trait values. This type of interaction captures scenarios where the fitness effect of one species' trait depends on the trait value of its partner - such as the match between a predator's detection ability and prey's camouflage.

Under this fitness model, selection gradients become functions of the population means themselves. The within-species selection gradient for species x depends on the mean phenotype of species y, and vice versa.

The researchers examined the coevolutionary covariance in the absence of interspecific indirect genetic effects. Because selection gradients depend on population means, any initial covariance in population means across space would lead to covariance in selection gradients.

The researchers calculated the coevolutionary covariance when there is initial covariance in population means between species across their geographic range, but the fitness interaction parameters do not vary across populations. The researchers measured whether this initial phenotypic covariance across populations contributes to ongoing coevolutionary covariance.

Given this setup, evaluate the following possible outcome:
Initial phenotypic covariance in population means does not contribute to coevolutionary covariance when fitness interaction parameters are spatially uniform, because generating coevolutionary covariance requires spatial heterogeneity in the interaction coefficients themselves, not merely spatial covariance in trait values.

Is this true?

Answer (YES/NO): NO